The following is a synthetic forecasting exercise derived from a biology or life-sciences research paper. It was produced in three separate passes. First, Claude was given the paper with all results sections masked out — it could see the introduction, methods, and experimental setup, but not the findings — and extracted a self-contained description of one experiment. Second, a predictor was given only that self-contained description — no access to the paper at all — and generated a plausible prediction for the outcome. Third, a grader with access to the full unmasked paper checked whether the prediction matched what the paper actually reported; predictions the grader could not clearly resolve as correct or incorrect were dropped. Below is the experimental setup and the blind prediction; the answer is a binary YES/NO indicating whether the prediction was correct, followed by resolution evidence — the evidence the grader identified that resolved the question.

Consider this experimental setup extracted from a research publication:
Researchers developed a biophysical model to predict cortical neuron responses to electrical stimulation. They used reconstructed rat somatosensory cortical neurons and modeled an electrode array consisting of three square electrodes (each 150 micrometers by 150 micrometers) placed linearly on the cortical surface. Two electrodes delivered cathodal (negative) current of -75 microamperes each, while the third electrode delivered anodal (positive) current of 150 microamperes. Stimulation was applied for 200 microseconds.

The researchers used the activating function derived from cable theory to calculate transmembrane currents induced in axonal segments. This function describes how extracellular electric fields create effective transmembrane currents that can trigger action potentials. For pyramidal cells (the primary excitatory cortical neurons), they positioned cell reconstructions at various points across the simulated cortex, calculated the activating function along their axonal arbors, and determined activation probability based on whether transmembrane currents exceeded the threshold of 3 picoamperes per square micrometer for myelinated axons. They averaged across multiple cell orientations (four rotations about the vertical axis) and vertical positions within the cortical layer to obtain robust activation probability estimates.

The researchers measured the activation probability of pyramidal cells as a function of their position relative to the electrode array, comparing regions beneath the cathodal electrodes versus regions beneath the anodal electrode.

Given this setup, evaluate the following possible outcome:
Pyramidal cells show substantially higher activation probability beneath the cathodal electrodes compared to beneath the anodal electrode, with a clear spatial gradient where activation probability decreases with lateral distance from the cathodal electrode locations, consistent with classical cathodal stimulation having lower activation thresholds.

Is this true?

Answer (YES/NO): YES